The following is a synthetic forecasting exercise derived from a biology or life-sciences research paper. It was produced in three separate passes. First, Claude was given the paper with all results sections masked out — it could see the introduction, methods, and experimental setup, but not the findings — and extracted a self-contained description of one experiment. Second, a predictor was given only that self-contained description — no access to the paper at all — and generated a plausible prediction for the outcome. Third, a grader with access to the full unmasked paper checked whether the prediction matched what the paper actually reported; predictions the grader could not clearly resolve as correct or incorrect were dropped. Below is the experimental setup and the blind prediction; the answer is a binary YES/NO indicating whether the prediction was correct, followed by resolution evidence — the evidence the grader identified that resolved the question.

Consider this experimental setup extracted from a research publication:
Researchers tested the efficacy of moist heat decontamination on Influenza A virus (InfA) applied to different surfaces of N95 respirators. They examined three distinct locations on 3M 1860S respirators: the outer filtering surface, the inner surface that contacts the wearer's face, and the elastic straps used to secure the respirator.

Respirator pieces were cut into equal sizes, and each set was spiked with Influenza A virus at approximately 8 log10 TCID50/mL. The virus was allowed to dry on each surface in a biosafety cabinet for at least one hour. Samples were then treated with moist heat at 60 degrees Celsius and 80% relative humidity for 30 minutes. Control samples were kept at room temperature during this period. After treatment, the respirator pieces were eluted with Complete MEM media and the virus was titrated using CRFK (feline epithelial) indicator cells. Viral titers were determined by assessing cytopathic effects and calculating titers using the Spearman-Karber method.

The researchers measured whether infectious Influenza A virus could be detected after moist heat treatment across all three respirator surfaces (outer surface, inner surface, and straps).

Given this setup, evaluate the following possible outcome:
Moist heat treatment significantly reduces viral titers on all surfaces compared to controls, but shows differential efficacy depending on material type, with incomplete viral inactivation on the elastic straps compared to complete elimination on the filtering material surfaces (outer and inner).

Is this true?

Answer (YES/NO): NO